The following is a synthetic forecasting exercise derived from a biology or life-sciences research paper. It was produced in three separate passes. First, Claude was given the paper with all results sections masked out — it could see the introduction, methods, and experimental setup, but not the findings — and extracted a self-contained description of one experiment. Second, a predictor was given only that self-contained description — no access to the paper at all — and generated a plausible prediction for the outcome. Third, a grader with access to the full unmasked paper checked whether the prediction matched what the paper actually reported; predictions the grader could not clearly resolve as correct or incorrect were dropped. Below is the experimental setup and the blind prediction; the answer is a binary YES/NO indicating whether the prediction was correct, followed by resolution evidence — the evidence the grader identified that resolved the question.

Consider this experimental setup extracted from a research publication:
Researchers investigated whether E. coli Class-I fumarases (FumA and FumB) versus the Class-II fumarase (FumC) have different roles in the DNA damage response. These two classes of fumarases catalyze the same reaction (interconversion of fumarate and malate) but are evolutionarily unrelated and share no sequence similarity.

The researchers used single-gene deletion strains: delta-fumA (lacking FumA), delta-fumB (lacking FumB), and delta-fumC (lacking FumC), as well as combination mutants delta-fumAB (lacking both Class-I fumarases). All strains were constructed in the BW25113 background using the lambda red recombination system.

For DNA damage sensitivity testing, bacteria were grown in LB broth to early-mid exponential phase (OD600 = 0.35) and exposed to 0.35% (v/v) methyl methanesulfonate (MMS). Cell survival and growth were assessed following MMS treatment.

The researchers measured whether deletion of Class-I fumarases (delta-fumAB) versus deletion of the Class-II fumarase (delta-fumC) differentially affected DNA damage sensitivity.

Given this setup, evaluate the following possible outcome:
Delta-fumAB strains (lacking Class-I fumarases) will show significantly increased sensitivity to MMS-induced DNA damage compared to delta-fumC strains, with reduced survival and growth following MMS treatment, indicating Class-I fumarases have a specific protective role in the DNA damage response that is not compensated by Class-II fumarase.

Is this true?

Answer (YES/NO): NO